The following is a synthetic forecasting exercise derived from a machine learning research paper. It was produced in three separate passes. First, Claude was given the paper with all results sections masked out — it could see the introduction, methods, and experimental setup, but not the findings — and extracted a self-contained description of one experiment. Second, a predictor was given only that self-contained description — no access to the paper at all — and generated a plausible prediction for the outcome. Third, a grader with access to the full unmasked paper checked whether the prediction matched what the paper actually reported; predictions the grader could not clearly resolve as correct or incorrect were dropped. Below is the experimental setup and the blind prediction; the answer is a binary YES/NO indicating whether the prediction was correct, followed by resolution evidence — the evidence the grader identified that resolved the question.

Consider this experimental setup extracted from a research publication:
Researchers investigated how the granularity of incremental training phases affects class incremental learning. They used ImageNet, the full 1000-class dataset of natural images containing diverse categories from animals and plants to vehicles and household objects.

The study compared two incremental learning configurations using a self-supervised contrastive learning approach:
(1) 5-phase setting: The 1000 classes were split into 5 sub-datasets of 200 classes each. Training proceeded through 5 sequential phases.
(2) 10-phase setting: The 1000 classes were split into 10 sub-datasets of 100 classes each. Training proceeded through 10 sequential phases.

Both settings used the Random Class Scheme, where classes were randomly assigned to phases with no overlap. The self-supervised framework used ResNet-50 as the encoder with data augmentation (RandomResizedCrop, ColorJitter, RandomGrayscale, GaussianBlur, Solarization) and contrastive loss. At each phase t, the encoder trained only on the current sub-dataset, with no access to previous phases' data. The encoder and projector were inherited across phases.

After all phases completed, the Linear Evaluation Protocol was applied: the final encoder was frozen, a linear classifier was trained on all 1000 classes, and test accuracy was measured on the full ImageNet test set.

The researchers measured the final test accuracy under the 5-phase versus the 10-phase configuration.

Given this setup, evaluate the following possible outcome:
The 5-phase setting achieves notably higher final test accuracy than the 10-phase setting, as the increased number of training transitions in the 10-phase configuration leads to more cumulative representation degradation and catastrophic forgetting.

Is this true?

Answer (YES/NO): YES